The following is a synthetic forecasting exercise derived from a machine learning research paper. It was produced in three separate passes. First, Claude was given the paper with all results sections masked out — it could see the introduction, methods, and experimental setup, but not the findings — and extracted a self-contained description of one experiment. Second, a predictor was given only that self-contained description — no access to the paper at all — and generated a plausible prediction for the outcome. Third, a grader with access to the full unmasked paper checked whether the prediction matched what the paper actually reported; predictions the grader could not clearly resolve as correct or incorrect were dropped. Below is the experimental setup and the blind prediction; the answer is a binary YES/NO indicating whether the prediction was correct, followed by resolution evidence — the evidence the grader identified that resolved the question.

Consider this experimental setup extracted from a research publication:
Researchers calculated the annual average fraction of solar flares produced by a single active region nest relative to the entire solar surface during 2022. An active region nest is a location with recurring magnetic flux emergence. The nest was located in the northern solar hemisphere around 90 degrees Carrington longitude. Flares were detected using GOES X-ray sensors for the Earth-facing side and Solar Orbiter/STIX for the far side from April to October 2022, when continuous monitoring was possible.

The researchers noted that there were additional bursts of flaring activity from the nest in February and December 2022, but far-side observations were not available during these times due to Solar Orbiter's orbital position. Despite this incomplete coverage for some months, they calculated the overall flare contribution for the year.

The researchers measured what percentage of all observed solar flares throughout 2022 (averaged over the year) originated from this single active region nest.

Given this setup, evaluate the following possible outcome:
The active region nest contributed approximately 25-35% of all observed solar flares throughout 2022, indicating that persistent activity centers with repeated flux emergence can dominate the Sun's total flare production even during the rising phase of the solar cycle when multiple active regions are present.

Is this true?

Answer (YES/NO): NO